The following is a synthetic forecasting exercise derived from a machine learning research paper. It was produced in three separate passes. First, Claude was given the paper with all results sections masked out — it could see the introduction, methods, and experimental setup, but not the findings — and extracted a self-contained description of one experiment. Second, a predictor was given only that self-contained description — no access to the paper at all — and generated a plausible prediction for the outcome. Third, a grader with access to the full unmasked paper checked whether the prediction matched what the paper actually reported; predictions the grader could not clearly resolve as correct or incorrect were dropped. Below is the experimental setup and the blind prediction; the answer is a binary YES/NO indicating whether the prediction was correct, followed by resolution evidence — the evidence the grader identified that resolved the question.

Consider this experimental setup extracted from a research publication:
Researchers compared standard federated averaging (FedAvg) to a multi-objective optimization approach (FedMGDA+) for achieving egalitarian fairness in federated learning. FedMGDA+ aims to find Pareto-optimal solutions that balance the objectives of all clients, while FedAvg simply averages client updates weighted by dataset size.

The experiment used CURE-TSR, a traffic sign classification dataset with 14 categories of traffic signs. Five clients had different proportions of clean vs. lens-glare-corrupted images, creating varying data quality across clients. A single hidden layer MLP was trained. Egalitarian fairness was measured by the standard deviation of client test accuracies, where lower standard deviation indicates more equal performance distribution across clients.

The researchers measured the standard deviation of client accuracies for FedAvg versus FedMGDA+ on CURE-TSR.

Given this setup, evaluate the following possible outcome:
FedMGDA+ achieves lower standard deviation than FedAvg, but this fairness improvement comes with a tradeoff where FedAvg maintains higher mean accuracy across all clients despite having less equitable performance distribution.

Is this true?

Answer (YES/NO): NO